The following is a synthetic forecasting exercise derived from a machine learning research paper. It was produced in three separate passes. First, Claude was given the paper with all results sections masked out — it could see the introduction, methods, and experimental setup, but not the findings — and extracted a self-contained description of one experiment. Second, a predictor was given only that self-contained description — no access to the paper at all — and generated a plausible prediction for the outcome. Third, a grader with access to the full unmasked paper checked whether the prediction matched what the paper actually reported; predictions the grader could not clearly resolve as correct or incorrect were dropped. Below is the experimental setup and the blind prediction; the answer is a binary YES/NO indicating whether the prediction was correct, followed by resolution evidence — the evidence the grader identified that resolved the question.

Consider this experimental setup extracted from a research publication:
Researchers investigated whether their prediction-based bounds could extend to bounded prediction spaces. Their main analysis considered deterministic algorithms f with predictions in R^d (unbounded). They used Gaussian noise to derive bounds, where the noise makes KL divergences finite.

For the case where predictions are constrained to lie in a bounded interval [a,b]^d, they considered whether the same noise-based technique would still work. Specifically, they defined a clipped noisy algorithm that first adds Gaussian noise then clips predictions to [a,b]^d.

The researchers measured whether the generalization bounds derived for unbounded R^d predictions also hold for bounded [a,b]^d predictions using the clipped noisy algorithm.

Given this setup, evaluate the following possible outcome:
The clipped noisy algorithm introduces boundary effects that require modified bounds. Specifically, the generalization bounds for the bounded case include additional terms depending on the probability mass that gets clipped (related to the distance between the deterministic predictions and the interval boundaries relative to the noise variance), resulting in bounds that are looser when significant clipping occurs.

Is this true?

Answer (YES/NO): NO